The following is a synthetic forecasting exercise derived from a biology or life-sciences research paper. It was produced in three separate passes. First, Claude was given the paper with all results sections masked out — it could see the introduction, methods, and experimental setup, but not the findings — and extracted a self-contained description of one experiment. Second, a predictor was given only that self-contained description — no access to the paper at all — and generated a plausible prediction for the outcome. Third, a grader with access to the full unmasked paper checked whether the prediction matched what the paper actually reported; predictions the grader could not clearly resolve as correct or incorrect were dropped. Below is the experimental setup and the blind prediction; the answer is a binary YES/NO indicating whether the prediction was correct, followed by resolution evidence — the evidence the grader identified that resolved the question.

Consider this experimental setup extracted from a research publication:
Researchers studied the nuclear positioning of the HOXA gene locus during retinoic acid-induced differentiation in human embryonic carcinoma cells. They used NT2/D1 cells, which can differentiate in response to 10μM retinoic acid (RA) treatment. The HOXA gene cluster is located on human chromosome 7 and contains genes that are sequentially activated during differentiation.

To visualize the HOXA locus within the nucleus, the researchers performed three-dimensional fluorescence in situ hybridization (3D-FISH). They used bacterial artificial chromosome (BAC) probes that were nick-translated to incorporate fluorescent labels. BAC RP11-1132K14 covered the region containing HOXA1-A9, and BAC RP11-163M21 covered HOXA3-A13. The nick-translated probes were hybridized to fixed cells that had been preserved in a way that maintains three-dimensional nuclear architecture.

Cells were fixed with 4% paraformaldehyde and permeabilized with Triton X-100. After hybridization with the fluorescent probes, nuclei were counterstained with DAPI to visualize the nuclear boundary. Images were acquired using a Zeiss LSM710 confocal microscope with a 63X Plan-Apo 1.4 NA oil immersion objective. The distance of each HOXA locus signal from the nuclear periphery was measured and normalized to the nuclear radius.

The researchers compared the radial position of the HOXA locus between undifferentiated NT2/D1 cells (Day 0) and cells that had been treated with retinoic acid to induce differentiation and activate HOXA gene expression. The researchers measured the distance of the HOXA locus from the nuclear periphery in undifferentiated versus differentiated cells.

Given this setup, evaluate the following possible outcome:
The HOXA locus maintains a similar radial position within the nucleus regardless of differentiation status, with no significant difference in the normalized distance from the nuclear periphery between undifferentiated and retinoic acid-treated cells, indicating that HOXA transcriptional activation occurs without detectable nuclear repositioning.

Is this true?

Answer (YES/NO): NO